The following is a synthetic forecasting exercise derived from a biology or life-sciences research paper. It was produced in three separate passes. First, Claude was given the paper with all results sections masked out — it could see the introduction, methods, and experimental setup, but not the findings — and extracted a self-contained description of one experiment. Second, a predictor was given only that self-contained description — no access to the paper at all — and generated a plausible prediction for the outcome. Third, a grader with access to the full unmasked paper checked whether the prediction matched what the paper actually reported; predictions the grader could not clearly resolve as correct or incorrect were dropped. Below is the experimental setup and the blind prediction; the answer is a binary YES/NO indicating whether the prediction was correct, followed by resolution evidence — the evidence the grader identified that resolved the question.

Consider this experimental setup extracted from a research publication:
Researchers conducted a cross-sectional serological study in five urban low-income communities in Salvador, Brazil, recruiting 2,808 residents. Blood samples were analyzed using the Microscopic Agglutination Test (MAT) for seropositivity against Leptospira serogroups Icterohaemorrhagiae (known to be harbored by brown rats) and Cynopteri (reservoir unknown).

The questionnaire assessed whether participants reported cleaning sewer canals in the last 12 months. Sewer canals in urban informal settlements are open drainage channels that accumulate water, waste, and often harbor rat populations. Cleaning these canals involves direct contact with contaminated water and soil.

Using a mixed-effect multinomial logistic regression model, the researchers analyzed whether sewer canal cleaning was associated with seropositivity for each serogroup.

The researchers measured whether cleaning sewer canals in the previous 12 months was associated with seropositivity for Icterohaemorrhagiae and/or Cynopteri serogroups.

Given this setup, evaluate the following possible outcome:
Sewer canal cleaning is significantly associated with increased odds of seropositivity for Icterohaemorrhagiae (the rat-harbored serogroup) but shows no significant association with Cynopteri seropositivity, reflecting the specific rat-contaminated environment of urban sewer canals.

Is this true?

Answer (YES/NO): YES